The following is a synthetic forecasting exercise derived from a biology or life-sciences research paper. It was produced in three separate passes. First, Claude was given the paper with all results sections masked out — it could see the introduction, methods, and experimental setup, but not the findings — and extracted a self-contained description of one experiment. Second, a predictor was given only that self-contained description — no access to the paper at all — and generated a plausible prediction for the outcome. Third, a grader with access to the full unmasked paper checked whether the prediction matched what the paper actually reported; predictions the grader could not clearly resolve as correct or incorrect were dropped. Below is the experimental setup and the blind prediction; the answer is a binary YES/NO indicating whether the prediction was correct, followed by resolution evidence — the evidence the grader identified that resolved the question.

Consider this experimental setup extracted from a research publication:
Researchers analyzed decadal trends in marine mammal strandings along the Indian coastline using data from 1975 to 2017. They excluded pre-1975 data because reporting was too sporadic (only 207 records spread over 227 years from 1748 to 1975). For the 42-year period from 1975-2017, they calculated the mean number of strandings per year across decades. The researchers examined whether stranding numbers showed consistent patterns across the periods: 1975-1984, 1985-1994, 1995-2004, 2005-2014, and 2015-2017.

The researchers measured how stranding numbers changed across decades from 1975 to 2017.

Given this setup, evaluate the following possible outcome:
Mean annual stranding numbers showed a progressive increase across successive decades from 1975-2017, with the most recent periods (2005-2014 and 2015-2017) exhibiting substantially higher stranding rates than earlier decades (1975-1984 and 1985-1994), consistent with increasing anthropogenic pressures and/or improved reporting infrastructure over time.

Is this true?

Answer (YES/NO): NO